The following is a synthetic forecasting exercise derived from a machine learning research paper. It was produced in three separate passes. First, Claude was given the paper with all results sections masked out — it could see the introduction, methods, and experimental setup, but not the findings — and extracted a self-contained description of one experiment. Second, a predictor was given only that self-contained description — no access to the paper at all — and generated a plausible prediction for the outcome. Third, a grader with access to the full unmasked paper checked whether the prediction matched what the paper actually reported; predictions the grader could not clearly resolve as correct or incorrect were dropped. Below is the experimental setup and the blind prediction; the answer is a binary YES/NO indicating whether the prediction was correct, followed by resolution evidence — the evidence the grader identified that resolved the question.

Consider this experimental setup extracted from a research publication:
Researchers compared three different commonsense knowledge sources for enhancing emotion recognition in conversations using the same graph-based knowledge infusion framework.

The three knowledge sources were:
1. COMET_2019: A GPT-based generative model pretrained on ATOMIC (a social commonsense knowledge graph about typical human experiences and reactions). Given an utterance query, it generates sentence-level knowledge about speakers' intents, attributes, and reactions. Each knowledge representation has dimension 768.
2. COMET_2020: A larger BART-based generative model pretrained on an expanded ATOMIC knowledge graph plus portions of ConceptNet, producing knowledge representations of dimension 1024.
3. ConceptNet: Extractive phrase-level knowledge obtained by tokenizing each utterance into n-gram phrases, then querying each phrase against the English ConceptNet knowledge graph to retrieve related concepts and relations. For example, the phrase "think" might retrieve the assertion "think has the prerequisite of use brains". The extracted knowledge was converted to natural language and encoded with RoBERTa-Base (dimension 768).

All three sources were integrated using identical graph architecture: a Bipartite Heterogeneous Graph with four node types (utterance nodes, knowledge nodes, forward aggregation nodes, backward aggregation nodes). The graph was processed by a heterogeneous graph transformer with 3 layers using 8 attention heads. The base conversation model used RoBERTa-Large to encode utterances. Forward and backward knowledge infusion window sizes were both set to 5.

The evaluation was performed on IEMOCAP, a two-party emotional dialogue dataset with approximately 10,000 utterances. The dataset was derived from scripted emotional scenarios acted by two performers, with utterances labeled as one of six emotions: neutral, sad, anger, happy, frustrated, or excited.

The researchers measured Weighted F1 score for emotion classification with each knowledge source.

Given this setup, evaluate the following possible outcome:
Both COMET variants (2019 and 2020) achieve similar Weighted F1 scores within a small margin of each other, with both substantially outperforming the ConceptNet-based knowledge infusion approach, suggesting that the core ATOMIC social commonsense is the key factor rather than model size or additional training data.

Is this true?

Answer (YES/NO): NO